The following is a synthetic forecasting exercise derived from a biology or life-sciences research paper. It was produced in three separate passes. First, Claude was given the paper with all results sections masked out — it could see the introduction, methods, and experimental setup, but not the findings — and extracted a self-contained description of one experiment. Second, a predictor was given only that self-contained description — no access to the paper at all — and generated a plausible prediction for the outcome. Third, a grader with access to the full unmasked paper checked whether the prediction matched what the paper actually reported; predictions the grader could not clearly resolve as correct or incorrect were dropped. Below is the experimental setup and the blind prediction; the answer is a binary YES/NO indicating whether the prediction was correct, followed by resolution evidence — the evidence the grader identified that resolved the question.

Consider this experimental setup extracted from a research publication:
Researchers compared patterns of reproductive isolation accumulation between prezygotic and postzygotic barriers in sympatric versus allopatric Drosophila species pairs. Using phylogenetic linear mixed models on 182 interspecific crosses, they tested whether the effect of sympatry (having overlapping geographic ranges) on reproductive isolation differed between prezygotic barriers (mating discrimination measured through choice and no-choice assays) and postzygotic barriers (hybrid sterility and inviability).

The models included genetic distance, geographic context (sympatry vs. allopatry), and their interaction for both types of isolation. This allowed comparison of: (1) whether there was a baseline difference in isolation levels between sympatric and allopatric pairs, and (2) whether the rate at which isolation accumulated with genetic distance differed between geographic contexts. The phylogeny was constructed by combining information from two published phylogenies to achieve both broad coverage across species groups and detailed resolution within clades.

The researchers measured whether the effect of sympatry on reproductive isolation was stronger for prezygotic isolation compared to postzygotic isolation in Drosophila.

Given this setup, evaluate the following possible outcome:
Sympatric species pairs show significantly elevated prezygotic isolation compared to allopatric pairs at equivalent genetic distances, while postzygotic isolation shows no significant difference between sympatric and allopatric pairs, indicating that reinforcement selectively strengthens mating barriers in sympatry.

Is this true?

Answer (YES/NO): NO